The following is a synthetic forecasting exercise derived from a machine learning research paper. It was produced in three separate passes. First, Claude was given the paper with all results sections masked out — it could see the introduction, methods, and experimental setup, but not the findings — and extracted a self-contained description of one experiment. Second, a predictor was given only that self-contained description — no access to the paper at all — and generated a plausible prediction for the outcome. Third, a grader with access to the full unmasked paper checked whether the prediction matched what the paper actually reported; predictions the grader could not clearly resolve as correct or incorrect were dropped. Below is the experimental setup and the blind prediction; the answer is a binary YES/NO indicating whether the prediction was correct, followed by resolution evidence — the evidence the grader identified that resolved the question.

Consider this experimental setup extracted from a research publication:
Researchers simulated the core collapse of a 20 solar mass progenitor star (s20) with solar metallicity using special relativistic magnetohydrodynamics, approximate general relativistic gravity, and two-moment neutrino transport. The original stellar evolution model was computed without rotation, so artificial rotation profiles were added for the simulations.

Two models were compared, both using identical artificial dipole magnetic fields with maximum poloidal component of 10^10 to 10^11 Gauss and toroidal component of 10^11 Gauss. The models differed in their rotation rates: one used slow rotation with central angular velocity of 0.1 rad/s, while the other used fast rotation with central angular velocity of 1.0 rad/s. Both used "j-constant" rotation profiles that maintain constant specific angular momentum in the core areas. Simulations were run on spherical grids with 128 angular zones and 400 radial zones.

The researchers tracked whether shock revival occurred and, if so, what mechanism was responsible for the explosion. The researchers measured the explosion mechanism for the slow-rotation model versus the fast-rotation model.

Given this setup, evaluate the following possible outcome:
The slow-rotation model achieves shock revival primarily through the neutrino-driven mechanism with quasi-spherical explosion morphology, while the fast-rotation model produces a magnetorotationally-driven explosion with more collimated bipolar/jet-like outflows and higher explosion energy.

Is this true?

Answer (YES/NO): NO